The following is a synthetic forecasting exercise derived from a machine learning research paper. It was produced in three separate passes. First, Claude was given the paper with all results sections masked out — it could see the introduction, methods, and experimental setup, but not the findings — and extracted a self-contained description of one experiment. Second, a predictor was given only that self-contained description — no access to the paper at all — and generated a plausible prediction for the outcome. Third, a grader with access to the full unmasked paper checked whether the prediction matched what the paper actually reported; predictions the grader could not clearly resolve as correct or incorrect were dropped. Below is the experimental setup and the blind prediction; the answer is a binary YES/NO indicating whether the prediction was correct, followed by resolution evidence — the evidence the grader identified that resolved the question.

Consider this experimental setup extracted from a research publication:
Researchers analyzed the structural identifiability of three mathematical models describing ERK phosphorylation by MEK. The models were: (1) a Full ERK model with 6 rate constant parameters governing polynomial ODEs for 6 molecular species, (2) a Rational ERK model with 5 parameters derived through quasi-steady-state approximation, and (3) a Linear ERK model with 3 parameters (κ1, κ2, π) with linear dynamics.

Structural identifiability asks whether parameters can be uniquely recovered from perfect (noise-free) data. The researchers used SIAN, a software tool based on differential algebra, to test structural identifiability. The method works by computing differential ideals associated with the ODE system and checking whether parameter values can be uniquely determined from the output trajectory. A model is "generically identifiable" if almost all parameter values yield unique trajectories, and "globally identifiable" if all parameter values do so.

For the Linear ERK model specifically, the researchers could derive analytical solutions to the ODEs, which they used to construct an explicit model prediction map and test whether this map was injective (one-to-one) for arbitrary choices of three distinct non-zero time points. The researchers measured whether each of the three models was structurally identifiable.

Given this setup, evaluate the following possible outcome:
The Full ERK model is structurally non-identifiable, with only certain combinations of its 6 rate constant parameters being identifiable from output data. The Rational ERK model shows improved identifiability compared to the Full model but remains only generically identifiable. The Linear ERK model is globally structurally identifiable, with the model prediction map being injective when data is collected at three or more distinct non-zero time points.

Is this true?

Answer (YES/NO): NO